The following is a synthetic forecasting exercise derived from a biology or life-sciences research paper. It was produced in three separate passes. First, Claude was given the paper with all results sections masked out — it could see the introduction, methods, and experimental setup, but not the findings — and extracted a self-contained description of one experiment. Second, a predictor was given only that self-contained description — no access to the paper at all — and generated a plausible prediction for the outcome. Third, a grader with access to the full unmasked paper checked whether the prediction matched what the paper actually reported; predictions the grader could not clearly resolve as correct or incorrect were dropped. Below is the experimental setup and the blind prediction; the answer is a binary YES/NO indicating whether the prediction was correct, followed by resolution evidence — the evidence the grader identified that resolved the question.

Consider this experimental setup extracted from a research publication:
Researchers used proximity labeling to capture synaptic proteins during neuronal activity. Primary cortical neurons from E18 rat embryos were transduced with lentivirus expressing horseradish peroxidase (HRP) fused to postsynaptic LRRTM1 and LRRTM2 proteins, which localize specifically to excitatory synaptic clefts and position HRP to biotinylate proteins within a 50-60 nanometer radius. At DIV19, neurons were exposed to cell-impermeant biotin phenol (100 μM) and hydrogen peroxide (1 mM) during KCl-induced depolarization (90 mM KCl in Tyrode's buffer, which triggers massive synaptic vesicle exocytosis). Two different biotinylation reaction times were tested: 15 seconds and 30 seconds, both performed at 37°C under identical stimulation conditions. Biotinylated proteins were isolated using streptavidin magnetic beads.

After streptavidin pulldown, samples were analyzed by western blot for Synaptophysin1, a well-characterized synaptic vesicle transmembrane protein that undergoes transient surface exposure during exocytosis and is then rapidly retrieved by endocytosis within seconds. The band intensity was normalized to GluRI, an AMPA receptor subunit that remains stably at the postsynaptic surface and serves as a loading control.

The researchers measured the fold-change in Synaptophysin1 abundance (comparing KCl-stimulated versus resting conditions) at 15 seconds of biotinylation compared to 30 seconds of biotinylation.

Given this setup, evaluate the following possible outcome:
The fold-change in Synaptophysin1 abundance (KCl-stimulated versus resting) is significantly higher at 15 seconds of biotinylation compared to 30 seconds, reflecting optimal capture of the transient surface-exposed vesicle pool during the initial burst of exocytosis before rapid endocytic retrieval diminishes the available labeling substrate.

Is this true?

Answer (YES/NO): YES